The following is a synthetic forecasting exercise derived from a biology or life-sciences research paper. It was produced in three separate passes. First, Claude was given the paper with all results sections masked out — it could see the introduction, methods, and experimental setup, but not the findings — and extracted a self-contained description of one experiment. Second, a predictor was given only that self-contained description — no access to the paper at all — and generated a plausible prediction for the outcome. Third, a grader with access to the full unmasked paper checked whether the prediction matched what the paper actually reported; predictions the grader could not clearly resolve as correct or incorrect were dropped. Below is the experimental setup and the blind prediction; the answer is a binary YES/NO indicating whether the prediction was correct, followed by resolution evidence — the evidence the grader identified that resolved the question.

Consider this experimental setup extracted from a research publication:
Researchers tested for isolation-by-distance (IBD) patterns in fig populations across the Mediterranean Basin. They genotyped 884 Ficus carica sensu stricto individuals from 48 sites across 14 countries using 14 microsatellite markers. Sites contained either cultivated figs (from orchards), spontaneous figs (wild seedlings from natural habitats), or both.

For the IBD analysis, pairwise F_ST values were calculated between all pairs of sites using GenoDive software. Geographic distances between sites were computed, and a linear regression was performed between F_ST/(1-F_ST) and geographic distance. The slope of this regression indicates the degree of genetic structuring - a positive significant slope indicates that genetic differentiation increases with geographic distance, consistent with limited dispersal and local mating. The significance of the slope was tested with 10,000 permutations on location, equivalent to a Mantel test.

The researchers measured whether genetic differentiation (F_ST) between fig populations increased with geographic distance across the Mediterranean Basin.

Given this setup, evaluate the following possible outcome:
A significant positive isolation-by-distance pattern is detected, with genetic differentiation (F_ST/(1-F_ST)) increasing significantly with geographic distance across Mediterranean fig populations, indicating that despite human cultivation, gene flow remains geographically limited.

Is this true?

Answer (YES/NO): YES